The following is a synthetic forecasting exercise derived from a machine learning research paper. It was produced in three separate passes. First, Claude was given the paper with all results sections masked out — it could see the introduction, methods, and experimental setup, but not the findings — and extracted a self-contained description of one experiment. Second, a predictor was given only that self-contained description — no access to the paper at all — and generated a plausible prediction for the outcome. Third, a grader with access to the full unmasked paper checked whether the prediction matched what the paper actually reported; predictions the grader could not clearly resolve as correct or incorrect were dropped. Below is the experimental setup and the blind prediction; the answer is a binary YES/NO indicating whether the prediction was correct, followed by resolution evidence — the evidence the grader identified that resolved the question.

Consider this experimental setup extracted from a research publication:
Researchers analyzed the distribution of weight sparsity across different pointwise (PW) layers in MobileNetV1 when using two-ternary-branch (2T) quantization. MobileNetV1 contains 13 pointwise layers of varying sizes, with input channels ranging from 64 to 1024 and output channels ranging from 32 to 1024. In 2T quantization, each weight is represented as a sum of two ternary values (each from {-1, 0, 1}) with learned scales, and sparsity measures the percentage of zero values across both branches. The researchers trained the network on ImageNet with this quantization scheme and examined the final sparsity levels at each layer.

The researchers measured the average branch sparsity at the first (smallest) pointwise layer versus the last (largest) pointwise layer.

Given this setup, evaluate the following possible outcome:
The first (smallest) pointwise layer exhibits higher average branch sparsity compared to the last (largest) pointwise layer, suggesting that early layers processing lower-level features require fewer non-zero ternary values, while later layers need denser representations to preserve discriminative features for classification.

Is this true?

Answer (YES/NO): YES